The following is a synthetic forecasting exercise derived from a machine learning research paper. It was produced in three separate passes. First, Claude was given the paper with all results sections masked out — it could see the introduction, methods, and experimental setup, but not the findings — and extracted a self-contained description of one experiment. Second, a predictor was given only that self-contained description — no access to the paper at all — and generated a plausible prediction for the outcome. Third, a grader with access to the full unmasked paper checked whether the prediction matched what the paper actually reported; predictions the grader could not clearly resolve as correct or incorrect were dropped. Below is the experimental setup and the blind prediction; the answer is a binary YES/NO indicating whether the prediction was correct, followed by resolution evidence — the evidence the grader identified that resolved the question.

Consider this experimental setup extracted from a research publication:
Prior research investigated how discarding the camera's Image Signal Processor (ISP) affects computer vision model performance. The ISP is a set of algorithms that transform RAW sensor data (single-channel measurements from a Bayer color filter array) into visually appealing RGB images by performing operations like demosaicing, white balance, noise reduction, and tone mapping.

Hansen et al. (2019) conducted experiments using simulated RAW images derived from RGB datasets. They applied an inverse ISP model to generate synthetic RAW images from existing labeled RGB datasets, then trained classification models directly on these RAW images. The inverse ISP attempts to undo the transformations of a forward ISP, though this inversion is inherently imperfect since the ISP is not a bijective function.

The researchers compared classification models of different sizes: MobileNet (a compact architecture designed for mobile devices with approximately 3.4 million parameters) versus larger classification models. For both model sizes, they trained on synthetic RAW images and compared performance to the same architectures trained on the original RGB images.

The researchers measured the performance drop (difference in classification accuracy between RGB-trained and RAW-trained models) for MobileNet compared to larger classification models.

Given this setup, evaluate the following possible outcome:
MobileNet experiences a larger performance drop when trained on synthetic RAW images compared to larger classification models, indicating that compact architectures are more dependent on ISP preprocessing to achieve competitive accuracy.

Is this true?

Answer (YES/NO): YES